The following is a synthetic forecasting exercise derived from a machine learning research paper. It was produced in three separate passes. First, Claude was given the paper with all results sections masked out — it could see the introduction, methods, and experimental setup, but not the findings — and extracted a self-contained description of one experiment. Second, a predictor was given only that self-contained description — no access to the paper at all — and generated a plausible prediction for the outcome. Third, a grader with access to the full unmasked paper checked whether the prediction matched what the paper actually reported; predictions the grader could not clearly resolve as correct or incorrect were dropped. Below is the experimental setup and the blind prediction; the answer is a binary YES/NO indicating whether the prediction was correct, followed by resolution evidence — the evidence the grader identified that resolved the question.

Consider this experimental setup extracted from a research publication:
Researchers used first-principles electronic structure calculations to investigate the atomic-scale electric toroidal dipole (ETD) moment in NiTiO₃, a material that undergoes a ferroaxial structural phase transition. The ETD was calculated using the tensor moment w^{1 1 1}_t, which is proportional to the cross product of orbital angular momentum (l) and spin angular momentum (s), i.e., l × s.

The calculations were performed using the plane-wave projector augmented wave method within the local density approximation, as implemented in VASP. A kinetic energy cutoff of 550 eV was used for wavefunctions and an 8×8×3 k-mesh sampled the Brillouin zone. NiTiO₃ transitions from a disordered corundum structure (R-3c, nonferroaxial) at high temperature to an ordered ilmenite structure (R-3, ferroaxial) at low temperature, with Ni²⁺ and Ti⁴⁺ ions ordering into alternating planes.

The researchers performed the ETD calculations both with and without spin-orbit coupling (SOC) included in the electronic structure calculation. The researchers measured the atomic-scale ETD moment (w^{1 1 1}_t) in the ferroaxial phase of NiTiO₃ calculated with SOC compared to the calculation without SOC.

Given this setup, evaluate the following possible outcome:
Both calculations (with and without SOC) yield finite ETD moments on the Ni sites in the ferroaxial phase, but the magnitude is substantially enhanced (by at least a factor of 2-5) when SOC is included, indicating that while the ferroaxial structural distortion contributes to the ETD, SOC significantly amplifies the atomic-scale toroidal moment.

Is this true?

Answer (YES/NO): NO